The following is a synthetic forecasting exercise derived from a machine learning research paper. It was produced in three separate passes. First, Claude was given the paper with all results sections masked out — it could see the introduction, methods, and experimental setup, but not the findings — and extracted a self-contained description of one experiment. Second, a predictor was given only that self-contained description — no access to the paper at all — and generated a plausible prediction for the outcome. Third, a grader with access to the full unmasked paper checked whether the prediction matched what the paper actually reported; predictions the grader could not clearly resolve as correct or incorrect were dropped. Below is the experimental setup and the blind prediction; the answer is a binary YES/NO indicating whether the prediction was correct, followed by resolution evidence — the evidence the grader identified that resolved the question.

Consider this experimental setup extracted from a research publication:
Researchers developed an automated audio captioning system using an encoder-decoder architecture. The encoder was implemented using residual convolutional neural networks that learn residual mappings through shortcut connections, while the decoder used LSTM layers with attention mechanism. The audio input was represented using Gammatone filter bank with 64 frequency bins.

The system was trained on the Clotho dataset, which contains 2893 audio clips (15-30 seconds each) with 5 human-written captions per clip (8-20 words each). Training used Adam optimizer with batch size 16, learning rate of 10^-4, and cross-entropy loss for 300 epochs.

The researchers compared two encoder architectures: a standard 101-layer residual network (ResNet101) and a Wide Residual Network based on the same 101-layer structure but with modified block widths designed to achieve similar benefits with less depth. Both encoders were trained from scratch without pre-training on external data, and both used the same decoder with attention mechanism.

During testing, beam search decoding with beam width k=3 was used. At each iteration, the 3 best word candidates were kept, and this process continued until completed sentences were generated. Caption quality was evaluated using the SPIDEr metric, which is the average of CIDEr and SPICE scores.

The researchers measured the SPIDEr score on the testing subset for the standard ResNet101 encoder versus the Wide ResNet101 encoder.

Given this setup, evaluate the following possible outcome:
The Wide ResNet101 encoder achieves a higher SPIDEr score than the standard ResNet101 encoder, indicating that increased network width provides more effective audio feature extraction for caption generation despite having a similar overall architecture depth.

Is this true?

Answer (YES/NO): NO